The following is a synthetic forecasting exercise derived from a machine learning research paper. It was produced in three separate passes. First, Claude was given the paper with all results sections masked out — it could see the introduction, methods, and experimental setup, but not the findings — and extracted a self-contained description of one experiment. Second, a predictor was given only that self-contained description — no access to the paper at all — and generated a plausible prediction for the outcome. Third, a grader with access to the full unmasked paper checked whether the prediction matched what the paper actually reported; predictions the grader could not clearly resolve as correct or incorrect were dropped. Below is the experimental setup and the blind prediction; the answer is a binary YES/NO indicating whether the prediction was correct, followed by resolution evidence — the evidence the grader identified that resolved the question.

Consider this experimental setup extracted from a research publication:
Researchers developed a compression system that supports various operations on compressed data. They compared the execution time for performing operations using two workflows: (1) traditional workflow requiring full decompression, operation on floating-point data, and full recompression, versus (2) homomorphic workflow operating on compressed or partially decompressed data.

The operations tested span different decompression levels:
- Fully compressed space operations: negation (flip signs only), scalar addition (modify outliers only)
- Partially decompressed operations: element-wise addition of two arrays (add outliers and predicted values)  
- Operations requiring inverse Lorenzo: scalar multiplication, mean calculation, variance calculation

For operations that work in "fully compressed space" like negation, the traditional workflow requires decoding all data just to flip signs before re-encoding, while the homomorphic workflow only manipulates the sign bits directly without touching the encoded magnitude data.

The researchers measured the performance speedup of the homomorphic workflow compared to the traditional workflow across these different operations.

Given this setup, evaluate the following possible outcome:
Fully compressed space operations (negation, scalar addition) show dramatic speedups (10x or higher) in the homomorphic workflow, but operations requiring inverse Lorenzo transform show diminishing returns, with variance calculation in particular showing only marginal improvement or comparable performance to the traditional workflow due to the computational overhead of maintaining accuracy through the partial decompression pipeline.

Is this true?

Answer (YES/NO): NO